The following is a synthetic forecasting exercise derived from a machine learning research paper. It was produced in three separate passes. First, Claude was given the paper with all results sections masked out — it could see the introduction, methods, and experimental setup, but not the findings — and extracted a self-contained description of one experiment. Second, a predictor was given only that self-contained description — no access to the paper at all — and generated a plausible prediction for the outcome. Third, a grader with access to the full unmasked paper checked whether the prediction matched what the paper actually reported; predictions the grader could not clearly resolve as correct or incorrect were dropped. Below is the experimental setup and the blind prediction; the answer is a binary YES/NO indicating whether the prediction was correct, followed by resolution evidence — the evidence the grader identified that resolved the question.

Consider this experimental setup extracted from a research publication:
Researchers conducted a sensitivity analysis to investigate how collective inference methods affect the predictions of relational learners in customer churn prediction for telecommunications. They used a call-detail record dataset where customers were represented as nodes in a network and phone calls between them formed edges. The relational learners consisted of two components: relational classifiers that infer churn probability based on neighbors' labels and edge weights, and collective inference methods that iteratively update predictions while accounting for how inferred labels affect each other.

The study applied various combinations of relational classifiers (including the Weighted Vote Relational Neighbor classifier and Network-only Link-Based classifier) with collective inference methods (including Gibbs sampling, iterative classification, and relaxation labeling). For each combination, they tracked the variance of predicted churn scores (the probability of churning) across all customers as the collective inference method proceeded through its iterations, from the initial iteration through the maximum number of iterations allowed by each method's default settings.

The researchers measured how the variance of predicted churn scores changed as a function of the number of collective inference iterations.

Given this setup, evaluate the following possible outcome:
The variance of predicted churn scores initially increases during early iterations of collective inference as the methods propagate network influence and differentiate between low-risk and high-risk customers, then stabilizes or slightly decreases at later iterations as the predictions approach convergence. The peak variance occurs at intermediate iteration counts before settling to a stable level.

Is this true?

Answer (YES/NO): NO